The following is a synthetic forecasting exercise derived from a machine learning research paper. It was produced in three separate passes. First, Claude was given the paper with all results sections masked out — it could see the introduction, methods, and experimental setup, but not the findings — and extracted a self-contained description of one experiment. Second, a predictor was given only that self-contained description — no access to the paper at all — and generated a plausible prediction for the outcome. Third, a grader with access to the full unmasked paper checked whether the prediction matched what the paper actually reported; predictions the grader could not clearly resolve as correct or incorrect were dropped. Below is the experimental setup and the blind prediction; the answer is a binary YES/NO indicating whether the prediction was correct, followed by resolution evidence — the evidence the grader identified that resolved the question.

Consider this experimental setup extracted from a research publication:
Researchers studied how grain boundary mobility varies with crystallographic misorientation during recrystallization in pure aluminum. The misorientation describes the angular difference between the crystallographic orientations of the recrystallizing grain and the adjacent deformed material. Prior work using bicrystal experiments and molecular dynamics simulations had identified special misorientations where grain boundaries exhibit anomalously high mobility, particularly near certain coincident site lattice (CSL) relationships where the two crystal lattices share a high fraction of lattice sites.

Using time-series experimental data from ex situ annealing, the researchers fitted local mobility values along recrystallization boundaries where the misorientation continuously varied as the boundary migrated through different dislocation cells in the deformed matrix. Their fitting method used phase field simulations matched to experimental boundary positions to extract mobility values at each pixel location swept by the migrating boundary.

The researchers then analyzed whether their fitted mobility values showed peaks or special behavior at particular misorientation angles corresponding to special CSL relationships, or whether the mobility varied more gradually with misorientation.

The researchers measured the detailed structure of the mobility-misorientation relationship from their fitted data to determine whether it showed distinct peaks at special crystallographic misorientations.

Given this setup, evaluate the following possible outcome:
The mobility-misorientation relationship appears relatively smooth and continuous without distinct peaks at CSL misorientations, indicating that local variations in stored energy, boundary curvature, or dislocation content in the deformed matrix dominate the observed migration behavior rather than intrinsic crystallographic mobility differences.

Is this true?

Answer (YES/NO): NO